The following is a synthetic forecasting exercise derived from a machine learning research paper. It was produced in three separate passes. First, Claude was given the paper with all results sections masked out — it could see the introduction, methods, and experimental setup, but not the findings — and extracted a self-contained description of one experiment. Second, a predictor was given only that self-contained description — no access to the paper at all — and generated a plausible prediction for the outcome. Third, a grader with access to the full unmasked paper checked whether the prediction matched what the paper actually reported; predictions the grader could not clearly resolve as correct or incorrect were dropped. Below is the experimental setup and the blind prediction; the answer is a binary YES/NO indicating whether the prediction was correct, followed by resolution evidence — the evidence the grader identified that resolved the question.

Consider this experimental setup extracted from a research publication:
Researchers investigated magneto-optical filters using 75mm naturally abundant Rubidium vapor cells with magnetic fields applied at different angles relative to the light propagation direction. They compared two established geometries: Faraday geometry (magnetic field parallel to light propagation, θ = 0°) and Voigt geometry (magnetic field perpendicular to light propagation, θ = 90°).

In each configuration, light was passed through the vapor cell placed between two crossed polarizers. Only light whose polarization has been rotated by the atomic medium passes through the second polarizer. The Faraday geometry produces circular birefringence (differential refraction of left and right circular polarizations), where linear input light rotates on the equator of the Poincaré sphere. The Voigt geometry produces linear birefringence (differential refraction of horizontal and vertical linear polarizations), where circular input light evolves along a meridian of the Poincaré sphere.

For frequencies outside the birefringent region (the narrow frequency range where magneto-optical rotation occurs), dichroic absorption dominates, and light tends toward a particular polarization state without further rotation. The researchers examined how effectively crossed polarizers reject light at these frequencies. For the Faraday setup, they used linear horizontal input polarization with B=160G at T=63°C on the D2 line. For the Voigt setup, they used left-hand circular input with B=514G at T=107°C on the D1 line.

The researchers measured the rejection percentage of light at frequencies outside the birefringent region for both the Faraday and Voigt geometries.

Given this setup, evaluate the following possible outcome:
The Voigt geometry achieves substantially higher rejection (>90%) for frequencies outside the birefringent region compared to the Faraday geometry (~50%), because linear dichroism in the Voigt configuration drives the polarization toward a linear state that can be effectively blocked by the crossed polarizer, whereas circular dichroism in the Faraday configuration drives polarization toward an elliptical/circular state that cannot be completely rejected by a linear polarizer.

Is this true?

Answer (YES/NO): NO